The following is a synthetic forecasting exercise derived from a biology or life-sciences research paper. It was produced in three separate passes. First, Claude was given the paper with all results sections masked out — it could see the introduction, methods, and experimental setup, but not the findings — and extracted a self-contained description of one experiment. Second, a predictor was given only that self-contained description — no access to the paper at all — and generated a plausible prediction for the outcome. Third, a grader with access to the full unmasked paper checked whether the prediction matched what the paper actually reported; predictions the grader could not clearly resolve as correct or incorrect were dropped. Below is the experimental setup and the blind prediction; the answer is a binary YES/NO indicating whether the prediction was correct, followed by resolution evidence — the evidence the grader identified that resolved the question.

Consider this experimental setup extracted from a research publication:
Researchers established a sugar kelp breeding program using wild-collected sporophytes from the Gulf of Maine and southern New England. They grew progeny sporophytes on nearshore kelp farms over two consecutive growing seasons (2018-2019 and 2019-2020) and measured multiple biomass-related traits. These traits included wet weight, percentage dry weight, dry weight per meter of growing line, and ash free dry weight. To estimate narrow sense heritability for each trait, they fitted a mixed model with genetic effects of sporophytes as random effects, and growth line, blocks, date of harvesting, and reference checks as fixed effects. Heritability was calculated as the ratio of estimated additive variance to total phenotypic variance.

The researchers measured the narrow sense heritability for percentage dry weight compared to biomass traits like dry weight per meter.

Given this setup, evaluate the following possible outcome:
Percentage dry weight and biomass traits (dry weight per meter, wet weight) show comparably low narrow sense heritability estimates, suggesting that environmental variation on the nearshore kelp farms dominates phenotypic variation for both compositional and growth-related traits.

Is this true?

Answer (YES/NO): NO